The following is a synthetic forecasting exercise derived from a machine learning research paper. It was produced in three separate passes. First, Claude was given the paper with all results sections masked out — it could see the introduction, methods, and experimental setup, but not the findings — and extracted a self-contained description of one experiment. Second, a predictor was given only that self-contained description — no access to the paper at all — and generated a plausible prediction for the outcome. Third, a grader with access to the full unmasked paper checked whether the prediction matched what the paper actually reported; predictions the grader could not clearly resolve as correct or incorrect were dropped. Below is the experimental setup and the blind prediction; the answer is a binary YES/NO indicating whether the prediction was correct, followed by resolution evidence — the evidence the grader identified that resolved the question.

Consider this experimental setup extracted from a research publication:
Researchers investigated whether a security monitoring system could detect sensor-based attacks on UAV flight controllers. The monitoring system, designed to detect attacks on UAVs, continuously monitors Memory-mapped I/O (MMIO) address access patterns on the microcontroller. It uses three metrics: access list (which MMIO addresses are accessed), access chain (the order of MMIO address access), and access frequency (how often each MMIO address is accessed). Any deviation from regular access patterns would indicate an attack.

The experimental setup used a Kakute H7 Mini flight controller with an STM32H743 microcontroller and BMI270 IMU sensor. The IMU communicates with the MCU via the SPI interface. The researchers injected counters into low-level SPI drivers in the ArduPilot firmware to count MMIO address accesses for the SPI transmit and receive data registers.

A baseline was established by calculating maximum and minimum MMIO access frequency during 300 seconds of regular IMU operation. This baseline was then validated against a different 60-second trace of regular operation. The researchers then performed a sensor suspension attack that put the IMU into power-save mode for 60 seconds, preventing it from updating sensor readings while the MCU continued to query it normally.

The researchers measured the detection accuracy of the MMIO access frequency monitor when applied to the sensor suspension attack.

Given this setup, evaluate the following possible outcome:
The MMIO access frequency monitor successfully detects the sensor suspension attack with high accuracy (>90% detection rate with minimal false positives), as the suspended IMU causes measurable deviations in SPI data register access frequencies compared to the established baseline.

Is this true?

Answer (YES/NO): NO